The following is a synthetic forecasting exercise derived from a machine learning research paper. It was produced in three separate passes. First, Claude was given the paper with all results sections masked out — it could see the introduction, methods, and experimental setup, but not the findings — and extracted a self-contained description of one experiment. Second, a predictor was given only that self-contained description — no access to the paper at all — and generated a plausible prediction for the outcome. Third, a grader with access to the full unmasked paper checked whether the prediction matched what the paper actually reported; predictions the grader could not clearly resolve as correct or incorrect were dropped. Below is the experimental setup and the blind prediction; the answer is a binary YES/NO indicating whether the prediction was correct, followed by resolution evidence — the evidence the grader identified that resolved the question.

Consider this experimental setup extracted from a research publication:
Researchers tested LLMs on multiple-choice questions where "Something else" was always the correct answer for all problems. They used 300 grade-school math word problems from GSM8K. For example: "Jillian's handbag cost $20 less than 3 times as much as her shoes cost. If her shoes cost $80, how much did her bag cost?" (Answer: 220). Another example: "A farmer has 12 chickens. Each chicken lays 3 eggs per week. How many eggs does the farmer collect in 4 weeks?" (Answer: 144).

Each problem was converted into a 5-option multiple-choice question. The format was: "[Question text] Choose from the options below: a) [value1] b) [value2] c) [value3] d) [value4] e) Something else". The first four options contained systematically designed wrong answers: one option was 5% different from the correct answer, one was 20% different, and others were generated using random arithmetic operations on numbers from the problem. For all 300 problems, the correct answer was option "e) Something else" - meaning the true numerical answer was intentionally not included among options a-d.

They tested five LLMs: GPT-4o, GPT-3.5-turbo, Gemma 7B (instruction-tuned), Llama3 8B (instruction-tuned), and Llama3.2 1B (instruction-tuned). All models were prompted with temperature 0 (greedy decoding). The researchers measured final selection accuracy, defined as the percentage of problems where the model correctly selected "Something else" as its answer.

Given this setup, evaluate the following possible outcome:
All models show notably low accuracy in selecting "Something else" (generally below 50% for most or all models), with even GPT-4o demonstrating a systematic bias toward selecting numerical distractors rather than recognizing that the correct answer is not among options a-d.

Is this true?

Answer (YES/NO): NO